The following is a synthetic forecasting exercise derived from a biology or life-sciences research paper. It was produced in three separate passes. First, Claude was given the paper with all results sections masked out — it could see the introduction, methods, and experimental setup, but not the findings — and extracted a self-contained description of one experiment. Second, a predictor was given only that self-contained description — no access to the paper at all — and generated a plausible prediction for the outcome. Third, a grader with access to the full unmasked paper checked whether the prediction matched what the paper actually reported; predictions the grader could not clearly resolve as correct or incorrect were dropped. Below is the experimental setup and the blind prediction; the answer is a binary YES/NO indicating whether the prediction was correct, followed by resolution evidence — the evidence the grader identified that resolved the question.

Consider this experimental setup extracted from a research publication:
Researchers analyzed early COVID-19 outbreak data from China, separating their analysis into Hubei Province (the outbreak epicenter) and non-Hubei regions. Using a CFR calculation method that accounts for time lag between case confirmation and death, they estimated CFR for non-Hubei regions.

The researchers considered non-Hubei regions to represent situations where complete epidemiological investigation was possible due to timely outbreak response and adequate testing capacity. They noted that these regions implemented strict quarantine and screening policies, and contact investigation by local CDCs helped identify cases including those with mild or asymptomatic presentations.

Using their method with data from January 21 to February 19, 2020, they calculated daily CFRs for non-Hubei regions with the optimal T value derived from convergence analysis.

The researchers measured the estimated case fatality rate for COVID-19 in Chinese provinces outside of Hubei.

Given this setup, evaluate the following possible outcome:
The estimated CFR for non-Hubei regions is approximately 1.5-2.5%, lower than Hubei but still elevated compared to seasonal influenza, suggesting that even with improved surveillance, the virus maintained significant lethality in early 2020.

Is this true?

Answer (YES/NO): NO